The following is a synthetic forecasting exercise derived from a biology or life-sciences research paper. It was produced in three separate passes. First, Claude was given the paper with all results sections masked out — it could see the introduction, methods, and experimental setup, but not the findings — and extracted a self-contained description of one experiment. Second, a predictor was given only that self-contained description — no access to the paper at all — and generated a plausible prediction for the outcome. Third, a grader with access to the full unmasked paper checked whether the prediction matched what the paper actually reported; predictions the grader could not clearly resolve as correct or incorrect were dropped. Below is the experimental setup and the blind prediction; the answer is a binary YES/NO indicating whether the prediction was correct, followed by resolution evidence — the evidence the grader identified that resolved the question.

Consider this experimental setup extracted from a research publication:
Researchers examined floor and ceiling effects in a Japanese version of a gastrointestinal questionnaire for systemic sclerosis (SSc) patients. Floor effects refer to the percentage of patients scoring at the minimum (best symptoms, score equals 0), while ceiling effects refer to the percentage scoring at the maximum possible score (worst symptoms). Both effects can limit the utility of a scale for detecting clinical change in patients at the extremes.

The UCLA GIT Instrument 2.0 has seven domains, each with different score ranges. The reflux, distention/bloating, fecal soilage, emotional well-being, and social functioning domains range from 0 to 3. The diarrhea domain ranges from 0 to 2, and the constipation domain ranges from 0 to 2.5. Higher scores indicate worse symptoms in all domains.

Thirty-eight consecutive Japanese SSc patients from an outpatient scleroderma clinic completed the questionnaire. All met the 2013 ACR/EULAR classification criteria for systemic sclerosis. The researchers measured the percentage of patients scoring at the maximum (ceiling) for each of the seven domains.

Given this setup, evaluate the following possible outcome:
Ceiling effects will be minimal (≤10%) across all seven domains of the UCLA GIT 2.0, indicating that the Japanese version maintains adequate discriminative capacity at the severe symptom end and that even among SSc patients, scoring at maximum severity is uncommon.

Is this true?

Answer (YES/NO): YES